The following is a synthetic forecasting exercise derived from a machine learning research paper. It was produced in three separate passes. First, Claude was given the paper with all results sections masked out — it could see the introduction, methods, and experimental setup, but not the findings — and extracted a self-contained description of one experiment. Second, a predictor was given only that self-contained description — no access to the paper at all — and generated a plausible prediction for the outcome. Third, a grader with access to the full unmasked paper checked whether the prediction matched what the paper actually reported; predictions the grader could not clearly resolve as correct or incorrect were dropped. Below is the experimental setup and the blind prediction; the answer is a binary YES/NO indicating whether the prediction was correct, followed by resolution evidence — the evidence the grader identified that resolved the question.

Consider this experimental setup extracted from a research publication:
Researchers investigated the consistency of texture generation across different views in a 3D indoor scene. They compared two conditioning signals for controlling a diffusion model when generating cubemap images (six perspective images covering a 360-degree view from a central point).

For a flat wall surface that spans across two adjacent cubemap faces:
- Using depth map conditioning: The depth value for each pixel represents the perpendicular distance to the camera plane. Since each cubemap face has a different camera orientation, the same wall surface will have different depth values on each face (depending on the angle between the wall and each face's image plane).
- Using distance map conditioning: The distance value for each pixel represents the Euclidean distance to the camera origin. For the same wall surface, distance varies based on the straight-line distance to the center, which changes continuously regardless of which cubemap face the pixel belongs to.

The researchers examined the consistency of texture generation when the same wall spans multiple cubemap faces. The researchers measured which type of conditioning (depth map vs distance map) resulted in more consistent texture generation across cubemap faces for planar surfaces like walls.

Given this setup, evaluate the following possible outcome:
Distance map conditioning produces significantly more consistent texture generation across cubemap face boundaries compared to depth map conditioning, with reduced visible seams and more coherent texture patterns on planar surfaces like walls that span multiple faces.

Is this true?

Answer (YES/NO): YES